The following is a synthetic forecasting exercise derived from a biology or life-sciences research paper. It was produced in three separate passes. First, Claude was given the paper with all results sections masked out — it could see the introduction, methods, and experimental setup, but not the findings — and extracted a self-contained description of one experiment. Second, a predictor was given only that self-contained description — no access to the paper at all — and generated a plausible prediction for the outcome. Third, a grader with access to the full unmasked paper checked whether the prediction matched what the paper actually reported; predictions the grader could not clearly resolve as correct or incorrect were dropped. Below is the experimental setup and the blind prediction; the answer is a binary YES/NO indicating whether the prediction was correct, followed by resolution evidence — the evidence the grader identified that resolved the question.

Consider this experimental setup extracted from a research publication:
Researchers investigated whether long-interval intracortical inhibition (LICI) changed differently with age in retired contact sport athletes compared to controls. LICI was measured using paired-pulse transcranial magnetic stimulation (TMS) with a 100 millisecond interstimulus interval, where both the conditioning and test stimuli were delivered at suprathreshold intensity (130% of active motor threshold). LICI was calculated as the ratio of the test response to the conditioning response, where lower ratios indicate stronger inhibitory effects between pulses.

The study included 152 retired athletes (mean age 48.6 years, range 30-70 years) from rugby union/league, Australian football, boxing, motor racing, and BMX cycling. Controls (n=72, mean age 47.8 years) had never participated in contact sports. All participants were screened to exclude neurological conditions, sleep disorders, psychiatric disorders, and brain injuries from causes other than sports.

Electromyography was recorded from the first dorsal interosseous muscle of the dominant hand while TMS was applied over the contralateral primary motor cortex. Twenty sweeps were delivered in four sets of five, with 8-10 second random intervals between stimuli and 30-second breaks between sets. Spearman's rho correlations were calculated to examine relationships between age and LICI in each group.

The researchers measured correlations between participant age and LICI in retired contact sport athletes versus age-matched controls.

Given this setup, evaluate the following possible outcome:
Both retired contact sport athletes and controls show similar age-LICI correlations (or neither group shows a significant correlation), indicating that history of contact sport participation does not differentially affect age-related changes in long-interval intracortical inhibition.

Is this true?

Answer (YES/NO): NO